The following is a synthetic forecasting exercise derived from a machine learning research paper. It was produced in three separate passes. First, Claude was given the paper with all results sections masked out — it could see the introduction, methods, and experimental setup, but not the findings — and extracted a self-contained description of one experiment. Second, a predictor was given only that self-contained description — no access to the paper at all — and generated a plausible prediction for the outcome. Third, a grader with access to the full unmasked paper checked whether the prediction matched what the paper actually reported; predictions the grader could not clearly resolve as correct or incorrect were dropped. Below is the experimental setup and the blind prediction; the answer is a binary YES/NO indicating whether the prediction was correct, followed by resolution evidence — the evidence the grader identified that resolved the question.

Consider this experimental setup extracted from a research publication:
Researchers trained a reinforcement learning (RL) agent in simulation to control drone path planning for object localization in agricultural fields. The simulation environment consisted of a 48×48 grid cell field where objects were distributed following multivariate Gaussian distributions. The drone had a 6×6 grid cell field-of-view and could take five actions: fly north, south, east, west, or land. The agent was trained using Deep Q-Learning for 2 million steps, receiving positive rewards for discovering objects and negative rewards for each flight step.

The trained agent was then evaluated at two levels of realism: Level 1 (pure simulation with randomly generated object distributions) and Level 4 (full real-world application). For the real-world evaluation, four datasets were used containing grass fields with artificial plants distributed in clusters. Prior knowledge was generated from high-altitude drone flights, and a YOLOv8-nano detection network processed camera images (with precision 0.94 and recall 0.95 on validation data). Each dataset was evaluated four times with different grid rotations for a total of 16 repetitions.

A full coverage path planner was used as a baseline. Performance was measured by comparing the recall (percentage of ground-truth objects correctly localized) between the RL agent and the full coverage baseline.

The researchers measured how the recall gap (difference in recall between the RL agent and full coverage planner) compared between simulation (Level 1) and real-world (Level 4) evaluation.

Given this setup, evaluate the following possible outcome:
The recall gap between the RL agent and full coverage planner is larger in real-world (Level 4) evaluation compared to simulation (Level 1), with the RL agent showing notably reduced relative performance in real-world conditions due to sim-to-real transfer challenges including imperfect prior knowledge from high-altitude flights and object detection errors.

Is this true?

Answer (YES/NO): YES